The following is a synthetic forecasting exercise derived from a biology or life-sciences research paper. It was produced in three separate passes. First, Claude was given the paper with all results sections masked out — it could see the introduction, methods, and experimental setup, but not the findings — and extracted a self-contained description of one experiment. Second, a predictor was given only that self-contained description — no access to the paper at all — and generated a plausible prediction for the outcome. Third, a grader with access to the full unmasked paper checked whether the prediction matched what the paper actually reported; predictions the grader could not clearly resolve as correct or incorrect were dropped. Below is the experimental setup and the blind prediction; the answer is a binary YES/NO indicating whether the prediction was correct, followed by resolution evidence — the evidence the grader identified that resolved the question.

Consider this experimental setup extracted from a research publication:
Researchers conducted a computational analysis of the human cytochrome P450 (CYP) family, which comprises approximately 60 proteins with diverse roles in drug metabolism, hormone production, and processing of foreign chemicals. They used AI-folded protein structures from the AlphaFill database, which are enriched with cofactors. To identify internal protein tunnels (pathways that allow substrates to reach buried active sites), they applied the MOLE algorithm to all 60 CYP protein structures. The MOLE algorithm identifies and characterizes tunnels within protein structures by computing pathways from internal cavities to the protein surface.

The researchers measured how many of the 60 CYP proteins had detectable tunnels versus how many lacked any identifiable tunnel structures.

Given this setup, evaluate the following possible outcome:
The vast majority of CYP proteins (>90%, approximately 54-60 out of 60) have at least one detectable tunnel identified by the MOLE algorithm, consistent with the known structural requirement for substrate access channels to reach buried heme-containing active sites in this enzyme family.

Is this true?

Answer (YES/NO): YES